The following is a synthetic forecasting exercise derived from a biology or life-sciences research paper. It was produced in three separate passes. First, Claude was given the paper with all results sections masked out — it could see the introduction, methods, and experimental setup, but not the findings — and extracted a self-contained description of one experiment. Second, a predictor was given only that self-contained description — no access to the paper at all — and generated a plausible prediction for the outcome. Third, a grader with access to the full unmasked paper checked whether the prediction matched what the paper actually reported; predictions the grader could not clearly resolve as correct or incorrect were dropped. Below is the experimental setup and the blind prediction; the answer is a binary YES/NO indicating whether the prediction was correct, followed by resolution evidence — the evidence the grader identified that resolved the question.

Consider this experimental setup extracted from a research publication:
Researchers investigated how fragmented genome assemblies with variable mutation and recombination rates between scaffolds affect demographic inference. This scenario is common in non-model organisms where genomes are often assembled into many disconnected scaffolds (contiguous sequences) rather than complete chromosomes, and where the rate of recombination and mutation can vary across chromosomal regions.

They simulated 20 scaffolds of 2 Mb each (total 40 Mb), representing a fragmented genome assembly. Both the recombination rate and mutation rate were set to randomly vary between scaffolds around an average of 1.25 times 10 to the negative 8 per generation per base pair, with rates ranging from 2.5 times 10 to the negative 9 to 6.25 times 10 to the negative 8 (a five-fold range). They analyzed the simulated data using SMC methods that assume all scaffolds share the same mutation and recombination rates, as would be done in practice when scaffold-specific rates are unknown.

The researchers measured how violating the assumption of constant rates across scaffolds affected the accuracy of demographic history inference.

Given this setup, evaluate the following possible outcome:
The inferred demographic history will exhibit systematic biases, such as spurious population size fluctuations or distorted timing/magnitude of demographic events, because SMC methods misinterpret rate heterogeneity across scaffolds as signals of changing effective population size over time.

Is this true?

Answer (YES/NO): YES